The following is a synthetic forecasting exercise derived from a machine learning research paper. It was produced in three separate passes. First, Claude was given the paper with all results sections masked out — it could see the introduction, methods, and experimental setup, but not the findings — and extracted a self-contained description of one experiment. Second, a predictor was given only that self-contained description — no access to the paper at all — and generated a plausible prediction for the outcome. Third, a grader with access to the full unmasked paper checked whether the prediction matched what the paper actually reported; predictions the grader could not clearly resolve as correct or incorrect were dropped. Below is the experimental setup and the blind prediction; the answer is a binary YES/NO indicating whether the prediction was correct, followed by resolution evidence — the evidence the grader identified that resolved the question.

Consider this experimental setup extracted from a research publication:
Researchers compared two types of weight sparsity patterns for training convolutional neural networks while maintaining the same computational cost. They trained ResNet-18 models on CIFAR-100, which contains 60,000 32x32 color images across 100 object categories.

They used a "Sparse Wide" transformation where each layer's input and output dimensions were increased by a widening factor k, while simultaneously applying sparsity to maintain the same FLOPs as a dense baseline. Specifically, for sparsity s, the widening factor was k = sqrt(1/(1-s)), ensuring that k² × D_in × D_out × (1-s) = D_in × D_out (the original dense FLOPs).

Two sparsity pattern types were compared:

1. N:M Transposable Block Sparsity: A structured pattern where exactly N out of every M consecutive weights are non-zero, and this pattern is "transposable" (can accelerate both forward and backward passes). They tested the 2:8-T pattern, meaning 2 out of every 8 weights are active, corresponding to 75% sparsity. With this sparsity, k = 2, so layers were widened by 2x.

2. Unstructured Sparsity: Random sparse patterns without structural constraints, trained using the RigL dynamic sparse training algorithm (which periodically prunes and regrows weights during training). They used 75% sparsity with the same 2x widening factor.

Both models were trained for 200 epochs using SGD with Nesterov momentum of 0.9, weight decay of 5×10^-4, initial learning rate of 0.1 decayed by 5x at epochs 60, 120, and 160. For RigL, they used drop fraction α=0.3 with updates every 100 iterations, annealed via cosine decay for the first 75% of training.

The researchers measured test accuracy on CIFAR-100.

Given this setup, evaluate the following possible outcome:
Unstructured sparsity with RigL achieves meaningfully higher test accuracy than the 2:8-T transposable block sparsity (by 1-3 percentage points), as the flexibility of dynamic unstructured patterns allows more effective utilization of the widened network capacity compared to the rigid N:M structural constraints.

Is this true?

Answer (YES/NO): YES